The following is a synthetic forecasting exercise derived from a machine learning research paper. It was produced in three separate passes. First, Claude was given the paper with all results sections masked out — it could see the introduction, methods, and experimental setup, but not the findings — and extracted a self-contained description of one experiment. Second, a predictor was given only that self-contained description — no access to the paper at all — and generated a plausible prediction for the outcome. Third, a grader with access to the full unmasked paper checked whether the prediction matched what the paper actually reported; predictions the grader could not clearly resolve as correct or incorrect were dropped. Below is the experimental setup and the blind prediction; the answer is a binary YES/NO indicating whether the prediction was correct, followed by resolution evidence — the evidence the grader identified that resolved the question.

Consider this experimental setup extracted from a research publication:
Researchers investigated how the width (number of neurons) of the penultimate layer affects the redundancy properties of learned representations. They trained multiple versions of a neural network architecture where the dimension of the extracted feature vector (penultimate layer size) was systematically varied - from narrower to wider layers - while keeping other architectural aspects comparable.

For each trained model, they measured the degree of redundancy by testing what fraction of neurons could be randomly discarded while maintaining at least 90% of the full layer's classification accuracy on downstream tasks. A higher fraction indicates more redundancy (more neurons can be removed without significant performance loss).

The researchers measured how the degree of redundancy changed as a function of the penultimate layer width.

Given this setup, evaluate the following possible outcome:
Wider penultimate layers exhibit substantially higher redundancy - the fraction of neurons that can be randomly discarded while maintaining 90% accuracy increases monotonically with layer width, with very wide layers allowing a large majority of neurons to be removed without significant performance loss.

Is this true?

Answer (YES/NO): NO